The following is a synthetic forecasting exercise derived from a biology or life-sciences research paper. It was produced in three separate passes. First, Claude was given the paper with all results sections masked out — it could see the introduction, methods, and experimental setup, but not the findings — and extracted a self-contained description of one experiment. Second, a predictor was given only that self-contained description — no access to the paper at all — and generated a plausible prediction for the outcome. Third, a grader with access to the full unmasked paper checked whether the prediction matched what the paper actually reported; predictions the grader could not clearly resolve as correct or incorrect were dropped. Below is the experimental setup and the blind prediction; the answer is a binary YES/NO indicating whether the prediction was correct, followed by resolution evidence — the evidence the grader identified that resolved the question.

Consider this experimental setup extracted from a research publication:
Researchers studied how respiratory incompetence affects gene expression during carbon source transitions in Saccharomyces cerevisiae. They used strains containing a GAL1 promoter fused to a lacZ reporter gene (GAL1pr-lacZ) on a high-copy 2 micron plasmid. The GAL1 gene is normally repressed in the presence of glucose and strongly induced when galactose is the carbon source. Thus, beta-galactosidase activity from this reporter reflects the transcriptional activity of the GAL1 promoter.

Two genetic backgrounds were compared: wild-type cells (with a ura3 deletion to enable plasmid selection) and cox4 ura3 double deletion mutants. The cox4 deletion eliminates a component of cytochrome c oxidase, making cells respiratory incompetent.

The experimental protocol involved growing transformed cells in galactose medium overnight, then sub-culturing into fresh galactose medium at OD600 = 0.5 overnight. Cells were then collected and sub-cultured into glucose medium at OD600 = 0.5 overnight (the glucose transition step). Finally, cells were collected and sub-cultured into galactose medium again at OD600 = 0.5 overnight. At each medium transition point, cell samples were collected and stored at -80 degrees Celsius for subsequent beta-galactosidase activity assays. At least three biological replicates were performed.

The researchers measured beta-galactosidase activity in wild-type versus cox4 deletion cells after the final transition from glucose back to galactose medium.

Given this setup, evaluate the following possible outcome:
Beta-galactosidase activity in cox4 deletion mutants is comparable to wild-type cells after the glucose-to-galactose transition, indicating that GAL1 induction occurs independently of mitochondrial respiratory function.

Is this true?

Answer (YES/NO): NO